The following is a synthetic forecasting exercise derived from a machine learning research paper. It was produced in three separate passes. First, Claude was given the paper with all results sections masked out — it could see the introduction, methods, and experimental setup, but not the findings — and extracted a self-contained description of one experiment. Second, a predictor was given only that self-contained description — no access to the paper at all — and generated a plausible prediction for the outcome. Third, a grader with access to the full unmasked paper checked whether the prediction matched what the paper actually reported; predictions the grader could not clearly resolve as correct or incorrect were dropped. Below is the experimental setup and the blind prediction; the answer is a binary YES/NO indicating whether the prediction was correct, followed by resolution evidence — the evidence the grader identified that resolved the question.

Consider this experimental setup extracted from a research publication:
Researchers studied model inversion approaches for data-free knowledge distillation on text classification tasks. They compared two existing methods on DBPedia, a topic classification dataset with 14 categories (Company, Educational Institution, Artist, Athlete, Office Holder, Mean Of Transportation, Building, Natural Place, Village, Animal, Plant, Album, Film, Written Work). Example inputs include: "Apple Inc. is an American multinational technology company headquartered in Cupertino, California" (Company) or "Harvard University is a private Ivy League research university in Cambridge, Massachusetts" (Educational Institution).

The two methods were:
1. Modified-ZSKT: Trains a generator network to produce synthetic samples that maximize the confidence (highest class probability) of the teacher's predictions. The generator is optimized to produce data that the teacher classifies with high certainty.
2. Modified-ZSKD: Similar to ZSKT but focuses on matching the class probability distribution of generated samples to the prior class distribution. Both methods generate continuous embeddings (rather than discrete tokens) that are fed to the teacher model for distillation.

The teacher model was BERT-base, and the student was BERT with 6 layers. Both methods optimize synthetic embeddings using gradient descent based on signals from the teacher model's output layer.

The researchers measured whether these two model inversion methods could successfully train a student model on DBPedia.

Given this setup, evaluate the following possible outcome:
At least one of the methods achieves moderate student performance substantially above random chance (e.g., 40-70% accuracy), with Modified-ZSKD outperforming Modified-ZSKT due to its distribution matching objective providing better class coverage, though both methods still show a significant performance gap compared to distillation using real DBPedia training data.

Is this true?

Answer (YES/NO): NO